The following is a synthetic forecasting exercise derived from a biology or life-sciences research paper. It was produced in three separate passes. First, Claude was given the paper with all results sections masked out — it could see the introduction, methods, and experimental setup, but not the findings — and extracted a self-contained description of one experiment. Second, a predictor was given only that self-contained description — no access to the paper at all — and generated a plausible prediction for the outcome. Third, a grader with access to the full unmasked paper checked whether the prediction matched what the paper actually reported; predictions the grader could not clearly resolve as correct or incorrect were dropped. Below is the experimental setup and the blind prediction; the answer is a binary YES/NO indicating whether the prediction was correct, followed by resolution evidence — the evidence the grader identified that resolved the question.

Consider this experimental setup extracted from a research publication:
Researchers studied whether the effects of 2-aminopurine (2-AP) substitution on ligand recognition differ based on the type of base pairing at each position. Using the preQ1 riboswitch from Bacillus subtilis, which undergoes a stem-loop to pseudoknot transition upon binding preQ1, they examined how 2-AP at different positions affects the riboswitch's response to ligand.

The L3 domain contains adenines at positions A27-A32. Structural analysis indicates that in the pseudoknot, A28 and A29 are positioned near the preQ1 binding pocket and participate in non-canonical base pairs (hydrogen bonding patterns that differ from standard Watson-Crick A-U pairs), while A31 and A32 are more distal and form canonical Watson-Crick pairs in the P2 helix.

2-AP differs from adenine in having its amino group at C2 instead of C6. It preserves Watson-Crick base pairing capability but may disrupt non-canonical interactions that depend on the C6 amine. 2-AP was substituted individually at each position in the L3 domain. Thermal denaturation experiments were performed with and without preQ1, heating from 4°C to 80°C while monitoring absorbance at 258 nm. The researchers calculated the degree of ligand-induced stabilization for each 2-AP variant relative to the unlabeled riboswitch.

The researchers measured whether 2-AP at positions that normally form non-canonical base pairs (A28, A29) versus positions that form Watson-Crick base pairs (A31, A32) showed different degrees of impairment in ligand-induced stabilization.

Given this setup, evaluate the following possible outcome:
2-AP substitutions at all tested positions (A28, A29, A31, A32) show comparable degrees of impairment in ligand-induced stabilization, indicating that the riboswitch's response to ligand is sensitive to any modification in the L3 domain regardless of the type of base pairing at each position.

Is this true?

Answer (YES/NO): NO